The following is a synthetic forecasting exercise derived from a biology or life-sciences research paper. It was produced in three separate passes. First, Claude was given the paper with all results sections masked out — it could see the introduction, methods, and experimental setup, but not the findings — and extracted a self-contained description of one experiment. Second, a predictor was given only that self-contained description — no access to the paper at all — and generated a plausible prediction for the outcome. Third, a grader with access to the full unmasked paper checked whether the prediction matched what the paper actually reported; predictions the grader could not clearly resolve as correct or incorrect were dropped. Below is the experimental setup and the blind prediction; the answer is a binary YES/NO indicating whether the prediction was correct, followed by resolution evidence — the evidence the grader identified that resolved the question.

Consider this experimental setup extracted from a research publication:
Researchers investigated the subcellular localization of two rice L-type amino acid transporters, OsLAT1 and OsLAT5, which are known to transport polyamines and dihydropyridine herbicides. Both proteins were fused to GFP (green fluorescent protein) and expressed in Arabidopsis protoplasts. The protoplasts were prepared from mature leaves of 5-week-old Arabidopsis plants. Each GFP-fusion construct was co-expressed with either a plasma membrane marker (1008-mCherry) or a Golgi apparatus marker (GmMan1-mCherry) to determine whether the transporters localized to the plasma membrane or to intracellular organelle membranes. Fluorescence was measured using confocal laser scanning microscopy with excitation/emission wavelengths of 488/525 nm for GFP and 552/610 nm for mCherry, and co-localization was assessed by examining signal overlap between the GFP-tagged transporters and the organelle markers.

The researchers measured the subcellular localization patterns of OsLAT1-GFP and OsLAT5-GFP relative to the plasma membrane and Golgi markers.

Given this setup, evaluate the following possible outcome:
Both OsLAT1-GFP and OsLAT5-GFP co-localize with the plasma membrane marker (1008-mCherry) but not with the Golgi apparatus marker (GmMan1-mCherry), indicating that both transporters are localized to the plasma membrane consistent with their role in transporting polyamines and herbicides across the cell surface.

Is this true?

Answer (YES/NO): NO